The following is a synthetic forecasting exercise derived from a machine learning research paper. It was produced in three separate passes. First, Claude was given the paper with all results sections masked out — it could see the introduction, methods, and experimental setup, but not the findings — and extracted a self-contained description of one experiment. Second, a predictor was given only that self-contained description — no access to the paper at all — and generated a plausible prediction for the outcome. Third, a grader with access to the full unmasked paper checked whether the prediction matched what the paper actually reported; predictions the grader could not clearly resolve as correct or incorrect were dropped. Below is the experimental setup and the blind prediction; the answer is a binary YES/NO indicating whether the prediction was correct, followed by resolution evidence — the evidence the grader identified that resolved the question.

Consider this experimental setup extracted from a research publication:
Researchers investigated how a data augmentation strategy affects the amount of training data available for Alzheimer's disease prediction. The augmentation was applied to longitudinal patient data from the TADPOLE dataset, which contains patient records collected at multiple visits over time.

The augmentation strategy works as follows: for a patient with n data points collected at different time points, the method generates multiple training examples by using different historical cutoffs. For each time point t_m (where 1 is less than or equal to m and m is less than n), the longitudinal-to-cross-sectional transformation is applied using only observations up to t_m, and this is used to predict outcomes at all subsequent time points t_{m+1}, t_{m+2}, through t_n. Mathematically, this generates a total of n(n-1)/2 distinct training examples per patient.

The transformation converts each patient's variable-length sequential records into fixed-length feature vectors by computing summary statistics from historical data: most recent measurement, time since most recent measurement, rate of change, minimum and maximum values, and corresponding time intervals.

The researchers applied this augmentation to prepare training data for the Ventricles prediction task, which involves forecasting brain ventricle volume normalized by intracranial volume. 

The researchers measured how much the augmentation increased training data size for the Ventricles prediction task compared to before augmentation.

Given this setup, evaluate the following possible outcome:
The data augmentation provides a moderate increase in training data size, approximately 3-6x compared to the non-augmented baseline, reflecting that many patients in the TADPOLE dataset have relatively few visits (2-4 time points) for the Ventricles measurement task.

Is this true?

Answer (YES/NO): NO